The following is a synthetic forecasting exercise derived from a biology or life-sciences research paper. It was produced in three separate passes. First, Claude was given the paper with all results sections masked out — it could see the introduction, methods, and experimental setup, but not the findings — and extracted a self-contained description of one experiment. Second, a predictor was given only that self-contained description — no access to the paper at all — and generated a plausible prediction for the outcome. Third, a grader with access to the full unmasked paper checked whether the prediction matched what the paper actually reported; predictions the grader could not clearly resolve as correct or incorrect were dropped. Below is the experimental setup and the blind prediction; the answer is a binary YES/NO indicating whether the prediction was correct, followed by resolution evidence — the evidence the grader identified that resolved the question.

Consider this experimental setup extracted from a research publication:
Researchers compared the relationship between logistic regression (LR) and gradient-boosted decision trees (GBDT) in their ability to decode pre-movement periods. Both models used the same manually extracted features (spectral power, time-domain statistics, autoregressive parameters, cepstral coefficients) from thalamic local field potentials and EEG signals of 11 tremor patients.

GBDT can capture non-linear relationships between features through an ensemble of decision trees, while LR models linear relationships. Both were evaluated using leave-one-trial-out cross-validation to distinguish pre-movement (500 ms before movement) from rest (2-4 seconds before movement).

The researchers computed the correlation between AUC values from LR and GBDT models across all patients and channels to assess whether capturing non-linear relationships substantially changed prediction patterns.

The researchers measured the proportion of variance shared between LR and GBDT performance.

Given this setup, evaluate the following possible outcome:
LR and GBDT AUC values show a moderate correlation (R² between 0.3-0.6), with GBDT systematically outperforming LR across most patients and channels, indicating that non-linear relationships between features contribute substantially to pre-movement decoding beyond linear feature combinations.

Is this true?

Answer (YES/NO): YES